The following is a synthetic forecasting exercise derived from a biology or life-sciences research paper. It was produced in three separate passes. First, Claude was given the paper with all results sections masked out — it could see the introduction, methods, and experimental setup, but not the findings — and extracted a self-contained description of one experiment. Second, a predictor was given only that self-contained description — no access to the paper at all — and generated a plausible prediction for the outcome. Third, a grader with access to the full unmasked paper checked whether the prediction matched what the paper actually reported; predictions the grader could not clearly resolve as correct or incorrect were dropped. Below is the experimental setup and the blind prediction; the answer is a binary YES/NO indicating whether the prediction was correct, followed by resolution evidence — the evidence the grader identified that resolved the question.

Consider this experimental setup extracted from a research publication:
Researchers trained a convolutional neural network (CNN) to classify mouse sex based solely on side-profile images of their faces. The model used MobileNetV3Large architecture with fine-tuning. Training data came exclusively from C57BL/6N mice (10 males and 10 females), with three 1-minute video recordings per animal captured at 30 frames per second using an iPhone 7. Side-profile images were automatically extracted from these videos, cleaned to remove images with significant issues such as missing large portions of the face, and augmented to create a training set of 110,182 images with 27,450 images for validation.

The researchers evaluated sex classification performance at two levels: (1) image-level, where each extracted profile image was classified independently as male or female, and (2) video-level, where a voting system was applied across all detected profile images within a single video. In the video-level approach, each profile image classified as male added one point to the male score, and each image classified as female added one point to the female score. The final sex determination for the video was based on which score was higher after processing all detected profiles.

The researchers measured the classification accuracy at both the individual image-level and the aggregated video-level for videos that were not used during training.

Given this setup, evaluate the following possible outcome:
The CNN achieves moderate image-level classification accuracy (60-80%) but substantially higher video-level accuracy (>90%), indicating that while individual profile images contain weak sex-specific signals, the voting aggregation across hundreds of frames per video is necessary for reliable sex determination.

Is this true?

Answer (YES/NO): NO